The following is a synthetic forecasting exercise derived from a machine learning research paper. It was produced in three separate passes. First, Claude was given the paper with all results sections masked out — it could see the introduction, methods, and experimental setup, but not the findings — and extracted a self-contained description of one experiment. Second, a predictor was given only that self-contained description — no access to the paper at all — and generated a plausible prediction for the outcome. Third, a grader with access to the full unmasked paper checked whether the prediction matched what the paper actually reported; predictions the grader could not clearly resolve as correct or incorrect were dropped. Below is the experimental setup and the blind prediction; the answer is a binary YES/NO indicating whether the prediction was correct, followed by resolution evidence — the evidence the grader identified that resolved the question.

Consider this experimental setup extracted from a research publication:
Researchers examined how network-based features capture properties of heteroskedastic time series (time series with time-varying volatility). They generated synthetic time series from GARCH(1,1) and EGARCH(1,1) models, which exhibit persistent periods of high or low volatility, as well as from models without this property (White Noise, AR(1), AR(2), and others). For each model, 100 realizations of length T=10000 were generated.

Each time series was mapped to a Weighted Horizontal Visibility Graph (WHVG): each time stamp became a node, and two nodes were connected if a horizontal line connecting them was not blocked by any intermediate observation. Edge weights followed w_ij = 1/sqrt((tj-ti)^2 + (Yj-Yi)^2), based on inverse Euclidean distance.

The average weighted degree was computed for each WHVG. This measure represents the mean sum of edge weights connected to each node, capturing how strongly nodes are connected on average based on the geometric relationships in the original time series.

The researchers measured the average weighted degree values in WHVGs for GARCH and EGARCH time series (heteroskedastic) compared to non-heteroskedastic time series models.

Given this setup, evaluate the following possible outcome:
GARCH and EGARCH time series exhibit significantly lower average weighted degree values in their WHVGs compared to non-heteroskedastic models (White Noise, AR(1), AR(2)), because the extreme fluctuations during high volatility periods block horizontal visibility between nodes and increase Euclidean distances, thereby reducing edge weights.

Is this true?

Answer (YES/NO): NO